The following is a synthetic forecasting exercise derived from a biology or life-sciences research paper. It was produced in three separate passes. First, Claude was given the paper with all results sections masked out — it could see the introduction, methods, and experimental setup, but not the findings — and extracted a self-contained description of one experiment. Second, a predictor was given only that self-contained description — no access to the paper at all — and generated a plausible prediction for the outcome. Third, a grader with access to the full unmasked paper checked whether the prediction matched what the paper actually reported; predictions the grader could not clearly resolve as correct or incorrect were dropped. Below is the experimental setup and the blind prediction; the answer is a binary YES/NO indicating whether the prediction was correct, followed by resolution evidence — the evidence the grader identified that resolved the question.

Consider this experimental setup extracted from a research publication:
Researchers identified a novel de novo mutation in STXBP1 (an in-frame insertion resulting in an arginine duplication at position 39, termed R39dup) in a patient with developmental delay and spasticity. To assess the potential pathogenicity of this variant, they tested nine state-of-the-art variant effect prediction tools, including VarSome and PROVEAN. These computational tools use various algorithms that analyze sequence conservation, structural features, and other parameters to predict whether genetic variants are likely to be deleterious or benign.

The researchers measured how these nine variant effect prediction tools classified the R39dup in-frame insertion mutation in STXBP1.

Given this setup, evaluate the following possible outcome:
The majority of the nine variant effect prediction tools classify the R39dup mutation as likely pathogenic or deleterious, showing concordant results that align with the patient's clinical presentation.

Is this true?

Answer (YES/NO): NO